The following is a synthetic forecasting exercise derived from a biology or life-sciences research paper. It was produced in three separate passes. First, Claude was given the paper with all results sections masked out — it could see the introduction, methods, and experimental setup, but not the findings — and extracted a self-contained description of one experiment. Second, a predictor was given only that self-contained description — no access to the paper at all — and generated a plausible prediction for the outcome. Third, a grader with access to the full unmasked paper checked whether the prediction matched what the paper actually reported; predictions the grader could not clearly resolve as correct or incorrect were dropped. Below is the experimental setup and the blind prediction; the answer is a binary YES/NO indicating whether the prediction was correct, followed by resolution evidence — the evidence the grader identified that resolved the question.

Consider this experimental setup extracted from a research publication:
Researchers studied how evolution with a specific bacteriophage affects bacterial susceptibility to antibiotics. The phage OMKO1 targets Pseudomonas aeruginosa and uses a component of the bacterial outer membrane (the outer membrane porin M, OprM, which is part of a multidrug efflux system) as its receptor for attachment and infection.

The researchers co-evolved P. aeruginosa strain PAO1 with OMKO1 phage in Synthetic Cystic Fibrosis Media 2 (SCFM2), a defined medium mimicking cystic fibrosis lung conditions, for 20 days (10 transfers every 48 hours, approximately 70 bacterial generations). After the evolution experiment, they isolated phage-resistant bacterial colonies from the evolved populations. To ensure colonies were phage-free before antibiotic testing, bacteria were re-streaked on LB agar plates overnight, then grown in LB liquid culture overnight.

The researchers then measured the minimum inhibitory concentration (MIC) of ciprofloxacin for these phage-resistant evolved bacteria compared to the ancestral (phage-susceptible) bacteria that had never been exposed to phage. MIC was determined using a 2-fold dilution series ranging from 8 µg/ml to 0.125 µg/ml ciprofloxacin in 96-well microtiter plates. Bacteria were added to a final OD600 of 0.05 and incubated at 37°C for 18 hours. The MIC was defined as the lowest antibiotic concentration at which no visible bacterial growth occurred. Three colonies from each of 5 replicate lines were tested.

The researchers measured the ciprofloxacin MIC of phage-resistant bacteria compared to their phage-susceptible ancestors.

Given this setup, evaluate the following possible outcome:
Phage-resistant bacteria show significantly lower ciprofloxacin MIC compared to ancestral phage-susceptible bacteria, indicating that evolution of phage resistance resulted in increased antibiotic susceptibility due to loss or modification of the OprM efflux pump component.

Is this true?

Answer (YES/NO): YES